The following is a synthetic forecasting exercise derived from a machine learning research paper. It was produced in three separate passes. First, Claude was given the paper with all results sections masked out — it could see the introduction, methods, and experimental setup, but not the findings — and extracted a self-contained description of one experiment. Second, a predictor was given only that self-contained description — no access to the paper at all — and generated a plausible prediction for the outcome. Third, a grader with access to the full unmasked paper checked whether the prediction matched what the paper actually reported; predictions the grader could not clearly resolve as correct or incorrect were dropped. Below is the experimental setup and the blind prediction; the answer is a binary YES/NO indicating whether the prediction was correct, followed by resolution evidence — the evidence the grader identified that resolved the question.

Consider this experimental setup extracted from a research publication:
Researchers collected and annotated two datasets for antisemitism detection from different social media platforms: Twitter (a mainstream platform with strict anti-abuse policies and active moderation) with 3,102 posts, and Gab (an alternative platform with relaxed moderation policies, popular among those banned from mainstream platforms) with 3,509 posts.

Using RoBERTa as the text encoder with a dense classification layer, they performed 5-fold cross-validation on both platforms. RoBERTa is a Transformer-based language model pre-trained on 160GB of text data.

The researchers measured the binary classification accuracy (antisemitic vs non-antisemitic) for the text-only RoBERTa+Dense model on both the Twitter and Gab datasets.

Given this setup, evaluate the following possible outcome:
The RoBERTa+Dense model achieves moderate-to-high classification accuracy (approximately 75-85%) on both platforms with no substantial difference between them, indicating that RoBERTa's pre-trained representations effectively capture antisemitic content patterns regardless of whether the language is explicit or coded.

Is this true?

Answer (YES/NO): NO